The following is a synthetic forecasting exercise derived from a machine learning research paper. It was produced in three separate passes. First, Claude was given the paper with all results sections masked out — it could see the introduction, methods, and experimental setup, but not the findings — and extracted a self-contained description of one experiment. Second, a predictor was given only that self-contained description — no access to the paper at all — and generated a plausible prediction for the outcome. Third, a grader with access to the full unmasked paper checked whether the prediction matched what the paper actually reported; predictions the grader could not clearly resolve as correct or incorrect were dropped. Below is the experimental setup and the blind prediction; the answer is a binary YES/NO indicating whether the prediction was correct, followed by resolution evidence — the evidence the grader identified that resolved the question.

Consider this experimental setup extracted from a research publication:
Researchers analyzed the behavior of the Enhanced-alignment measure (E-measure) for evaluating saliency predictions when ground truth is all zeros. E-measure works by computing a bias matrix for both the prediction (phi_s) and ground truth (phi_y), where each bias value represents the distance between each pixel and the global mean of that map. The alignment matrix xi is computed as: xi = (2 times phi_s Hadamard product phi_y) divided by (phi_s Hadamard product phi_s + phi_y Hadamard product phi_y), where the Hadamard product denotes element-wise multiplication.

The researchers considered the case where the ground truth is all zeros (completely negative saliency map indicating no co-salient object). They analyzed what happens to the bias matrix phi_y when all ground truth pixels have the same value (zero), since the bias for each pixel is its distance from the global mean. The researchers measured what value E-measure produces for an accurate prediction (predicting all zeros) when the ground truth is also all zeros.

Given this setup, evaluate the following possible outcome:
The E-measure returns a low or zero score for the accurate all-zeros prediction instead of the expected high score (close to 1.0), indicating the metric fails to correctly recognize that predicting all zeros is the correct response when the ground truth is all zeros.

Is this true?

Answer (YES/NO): YES